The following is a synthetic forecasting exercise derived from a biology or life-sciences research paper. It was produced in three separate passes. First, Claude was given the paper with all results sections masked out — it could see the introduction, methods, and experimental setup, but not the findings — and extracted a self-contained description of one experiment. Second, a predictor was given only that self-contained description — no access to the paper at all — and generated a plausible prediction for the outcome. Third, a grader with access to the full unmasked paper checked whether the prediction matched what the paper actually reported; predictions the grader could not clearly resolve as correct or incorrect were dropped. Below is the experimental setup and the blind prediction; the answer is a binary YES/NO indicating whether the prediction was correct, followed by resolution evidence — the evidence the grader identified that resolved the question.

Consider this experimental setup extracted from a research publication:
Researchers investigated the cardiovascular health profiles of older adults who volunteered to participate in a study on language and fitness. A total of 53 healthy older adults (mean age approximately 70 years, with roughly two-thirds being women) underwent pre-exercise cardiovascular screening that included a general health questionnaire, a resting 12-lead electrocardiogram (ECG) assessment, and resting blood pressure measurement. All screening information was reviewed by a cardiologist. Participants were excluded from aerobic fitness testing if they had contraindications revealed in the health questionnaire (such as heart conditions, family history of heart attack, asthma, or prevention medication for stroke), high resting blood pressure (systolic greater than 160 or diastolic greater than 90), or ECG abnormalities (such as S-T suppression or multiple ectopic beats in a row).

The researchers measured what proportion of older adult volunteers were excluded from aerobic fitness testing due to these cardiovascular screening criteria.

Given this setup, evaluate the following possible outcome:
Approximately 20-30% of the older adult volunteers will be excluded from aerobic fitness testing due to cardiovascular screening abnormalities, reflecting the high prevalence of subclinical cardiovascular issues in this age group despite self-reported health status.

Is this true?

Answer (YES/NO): NO